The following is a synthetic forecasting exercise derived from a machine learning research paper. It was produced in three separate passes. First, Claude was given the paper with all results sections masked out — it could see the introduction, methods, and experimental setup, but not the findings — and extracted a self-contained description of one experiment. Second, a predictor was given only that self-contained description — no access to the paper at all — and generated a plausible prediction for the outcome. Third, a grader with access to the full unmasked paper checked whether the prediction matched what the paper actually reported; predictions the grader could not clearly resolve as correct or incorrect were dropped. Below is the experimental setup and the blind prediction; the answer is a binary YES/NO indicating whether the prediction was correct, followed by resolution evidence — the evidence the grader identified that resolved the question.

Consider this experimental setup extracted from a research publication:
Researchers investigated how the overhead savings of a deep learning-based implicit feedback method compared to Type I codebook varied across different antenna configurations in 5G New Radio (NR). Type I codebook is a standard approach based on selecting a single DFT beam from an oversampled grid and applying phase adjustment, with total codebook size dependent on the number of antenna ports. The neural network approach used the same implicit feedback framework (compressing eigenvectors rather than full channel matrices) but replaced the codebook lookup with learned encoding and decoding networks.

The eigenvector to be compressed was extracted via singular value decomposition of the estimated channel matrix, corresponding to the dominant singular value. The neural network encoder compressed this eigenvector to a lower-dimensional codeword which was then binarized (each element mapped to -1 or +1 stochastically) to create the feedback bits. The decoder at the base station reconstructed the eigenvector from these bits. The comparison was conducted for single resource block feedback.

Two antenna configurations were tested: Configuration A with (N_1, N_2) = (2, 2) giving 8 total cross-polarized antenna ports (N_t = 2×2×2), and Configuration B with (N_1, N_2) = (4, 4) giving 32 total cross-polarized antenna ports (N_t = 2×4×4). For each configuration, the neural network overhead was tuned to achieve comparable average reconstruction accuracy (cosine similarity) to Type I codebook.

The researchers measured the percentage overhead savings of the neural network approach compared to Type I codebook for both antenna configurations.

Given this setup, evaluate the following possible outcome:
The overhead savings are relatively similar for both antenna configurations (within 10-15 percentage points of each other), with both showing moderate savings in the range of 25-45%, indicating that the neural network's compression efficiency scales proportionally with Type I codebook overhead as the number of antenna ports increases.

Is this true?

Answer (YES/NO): NO